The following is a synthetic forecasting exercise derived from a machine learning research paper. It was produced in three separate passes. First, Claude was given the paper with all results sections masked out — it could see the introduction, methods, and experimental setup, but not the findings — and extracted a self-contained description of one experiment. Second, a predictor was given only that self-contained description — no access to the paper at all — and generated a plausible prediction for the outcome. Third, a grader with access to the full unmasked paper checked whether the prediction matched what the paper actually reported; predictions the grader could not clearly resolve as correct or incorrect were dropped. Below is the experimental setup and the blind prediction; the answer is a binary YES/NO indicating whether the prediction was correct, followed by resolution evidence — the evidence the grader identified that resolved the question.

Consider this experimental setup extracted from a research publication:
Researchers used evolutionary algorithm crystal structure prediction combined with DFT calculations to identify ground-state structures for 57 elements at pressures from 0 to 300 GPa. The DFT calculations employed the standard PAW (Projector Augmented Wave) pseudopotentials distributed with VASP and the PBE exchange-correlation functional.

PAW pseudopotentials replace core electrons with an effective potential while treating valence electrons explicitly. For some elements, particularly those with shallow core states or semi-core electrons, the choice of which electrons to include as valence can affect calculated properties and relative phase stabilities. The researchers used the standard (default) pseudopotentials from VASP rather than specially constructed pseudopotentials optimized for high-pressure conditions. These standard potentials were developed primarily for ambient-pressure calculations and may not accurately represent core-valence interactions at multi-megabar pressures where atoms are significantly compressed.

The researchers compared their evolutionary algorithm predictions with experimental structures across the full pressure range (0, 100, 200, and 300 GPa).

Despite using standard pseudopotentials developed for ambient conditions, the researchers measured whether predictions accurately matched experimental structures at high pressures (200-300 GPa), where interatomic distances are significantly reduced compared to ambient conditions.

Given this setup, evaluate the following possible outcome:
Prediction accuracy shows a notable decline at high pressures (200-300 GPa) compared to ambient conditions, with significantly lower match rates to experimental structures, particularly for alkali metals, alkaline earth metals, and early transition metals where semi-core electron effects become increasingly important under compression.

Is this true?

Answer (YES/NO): NO